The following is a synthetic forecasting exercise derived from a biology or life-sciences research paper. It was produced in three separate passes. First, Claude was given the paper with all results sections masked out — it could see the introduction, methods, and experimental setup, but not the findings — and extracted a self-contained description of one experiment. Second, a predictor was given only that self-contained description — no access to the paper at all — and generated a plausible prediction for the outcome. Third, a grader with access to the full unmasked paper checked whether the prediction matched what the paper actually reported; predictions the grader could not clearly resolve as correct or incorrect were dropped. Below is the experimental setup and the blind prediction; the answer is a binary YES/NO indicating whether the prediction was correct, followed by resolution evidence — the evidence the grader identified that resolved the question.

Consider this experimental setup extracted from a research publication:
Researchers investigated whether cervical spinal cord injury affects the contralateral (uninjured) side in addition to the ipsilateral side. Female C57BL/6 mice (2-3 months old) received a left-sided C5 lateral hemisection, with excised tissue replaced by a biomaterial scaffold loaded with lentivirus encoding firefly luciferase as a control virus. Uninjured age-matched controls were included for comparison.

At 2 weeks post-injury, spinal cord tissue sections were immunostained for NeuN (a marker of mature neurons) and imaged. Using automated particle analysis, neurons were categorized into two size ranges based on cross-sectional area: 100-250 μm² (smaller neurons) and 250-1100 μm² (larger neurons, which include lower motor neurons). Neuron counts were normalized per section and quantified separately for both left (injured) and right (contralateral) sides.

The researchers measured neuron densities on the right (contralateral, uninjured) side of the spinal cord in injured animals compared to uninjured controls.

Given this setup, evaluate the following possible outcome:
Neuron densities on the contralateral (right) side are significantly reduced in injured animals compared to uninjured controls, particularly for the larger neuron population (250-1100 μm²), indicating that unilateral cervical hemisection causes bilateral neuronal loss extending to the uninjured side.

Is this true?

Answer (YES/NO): NO